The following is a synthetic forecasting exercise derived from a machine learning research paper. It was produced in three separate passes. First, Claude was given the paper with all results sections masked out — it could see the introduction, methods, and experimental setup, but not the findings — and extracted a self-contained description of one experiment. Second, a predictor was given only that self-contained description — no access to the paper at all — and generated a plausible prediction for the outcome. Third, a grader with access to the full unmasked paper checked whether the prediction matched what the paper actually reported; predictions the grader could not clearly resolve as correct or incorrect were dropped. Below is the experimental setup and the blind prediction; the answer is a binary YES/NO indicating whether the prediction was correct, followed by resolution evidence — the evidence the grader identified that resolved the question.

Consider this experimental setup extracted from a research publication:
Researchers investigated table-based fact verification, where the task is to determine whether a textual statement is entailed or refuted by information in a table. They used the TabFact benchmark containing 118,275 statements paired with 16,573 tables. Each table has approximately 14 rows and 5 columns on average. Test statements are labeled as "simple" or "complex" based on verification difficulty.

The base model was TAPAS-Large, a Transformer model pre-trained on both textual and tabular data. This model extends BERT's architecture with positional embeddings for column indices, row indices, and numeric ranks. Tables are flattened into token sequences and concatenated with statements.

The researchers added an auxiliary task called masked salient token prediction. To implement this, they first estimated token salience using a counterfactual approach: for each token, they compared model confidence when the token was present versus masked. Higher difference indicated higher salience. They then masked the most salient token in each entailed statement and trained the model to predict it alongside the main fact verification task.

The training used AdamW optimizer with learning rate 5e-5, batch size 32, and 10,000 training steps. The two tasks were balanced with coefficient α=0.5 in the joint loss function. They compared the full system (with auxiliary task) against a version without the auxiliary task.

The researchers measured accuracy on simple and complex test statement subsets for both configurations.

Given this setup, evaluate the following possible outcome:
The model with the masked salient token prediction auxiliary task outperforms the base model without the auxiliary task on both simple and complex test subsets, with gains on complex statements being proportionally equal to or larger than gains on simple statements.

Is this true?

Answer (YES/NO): NO